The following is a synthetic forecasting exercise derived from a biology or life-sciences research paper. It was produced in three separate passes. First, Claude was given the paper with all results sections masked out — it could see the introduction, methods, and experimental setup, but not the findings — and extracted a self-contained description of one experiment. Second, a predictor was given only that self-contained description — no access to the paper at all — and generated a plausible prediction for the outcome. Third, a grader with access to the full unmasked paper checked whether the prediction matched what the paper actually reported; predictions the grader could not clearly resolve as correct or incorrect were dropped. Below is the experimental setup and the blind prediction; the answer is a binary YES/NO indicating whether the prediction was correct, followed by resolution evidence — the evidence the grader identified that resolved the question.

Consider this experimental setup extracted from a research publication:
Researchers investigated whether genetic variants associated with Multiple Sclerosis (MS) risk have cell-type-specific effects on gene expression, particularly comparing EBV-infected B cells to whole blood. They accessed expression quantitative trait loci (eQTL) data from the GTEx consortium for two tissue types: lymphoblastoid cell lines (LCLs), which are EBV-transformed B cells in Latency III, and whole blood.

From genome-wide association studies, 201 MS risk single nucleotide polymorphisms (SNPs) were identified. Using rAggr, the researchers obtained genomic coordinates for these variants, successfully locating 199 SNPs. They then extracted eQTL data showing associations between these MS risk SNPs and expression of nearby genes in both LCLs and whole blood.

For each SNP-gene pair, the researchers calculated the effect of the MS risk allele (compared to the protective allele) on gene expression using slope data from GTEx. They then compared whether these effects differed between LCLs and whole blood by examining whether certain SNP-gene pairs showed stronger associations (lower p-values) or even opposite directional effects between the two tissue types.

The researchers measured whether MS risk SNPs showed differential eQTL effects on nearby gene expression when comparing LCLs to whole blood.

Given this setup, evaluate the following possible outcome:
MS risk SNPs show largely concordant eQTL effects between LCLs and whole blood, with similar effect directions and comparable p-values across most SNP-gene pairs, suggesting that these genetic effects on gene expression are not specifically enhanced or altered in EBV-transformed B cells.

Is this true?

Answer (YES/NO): NO